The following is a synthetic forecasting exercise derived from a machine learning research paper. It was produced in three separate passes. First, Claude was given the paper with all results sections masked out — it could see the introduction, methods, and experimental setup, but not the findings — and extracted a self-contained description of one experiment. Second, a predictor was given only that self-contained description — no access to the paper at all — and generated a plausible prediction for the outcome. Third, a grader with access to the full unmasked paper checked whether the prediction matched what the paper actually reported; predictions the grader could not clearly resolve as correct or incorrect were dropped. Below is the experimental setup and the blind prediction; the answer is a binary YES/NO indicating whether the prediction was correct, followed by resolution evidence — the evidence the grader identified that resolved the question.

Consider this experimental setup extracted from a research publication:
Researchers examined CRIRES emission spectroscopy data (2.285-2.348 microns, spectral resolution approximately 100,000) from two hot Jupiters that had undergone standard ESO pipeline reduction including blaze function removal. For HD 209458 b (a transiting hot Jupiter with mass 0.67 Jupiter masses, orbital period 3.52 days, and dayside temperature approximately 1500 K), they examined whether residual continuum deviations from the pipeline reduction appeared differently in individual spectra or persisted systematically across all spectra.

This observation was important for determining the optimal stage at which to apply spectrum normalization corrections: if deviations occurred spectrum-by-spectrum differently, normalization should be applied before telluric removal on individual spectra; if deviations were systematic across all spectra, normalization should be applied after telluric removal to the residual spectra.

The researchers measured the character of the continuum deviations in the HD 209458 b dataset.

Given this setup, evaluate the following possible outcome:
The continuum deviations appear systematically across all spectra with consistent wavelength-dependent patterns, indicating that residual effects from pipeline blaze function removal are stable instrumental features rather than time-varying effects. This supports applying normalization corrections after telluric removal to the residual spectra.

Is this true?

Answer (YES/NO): NO